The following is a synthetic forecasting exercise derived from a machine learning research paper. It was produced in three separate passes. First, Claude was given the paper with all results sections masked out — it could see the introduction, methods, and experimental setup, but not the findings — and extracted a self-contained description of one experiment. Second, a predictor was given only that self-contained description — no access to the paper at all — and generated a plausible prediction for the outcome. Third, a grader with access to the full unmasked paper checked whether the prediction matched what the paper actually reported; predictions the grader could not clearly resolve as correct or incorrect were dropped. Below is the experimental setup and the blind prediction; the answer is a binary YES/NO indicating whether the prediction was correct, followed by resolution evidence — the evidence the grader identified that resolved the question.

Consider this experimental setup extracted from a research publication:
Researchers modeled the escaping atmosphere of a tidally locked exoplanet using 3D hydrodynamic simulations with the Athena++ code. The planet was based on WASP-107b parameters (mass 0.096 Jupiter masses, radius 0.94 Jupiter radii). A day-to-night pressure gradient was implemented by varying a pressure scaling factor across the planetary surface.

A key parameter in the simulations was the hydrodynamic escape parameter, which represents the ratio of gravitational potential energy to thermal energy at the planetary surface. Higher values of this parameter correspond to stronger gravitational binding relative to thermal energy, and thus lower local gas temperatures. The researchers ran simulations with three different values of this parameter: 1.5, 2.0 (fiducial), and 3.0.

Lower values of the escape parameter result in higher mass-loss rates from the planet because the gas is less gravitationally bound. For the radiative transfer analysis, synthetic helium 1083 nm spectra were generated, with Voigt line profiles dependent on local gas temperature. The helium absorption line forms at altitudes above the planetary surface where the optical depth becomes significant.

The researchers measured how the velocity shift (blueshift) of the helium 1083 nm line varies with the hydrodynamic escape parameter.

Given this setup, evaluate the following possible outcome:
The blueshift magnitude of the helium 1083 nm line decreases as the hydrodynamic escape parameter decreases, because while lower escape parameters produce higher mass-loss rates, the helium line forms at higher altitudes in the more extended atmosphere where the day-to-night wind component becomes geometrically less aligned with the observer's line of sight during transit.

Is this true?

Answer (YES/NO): NO